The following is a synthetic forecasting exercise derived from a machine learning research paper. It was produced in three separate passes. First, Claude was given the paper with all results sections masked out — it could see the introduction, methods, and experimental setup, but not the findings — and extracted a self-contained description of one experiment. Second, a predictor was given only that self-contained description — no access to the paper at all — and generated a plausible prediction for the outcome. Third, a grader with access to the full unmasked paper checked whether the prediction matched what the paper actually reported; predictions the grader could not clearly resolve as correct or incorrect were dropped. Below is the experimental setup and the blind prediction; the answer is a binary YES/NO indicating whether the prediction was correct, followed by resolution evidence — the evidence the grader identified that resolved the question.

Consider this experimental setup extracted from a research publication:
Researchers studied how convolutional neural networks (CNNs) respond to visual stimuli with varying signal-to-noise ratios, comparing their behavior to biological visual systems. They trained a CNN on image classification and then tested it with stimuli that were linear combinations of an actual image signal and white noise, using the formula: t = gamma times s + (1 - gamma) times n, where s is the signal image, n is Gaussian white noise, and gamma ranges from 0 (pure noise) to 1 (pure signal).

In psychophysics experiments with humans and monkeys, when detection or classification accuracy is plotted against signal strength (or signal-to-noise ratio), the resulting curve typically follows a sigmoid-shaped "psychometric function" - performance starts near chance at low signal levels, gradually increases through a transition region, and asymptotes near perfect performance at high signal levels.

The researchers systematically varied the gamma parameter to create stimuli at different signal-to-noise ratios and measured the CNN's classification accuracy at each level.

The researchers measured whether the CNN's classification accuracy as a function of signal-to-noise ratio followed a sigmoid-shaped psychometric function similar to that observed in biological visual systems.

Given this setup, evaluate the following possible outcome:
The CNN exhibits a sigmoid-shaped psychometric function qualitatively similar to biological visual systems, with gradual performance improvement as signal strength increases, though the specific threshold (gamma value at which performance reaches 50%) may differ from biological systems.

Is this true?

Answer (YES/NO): YES